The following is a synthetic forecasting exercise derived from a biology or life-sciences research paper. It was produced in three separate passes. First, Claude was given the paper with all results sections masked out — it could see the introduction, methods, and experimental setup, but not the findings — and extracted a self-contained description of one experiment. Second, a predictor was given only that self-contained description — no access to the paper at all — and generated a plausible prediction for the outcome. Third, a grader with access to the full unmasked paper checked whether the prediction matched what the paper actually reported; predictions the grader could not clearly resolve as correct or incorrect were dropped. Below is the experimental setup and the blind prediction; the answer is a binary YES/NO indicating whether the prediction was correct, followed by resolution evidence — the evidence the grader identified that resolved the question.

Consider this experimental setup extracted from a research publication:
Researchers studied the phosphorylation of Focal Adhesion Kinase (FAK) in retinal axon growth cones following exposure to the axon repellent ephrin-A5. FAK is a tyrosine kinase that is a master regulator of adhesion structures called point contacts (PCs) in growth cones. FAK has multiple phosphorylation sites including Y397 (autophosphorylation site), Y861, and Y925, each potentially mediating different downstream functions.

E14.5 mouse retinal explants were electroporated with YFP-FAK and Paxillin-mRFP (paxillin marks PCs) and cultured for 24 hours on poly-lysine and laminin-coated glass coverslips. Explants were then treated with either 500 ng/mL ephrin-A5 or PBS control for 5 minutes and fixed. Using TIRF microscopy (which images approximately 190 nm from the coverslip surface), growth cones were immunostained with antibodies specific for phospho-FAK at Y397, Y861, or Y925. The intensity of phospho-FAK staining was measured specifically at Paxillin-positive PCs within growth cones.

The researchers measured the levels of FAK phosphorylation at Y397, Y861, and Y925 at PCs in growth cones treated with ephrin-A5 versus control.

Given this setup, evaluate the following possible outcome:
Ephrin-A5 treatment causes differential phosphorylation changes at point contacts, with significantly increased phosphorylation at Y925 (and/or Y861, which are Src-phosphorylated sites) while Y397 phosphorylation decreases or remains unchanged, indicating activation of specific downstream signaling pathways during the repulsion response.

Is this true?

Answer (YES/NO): NO